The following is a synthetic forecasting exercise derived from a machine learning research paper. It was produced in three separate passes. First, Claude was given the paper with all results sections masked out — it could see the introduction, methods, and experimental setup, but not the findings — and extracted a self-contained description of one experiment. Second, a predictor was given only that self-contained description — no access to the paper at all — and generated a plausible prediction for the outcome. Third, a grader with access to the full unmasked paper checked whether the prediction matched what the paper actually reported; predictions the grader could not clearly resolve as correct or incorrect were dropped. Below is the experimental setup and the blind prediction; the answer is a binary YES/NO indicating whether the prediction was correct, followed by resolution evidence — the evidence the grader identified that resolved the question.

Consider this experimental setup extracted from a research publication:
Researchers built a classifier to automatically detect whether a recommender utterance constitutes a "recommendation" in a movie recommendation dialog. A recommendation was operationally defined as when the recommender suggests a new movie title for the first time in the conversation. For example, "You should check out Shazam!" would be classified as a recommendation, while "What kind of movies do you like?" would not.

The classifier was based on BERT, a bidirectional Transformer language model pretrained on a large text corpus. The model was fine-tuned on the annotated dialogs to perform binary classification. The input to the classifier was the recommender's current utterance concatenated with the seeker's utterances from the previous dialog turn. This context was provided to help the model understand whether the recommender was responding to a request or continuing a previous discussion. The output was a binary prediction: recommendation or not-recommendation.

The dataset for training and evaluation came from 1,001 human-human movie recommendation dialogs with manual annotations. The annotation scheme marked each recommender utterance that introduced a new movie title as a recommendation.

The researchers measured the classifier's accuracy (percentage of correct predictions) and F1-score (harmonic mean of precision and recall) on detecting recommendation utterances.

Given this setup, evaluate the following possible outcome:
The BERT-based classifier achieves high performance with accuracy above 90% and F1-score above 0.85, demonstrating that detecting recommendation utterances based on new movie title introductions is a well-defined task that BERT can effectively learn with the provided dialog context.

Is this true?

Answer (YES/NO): YES